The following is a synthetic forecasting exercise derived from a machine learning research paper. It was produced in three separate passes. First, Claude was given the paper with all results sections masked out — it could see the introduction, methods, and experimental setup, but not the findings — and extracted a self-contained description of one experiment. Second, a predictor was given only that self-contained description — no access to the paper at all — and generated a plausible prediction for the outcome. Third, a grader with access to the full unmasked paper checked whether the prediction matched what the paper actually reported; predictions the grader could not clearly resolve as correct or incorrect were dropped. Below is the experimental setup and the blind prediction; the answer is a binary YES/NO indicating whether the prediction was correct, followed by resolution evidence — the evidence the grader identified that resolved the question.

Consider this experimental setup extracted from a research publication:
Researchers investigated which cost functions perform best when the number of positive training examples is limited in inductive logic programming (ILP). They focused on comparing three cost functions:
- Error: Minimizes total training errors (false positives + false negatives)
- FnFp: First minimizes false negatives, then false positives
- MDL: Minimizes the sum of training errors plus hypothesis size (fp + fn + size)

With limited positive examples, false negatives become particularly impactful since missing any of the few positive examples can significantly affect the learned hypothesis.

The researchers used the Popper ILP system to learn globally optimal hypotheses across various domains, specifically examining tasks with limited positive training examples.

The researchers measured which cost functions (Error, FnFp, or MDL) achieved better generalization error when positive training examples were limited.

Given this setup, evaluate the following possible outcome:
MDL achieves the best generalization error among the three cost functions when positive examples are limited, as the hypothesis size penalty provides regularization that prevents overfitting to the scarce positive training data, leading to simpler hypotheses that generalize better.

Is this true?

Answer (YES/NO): NO